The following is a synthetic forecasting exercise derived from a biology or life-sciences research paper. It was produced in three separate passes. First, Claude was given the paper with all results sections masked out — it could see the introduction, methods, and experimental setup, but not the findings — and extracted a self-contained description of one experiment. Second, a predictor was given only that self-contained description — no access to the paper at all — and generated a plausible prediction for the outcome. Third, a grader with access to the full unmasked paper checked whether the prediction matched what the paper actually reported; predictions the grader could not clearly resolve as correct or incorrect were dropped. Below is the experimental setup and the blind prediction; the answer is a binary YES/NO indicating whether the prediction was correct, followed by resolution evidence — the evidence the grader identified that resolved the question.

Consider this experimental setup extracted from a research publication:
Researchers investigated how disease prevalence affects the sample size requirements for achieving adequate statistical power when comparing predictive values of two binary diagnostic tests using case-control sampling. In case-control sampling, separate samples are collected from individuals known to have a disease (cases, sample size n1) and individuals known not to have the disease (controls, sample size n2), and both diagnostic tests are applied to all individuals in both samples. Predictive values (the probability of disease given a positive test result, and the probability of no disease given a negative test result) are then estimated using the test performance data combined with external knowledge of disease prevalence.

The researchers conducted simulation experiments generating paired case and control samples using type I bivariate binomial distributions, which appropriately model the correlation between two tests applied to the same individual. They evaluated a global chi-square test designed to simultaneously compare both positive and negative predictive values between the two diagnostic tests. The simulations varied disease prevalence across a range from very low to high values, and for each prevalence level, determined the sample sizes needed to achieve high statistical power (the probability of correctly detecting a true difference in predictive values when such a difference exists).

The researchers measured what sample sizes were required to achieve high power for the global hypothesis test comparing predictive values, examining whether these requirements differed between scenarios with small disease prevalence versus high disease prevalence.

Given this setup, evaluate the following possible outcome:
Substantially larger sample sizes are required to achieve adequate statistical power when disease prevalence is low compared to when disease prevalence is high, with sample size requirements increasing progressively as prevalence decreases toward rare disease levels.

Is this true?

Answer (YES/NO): YES